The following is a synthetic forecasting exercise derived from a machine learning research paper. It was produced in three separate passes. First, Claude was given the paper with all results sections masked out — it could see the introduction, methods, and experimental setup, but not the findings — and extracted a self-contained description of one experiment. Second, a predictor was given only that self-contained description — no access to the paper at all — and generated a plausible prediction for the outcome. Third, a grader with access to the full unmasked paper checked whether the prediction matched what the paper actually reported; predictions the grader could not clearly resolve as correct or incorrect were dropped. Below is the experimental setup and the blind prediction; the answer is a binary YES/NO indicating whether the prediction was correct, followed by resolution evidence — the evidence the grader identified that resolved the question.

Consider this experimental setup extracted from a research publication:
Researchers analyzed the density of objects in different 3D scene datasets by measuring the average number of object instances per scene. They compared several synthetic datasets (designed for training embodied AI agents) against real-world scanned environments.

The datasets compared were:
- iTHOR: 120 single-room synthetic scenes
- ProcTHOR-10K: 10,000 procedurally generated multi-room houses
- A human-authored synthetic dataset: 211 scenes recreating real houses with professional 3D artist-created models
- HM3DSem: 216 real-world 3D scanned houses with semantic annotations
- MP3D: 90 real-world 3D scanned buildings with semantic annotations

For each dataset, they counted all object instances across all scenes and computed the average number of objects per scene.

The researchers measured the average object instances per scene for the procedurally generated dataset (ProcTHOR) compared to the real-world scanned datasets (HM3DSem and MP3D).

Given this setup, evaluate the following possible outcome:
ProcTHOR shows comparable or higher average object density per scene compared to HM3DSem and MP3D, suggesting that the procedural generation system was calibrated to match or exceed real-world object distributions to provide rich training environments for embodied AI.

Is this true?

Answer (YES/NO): NO